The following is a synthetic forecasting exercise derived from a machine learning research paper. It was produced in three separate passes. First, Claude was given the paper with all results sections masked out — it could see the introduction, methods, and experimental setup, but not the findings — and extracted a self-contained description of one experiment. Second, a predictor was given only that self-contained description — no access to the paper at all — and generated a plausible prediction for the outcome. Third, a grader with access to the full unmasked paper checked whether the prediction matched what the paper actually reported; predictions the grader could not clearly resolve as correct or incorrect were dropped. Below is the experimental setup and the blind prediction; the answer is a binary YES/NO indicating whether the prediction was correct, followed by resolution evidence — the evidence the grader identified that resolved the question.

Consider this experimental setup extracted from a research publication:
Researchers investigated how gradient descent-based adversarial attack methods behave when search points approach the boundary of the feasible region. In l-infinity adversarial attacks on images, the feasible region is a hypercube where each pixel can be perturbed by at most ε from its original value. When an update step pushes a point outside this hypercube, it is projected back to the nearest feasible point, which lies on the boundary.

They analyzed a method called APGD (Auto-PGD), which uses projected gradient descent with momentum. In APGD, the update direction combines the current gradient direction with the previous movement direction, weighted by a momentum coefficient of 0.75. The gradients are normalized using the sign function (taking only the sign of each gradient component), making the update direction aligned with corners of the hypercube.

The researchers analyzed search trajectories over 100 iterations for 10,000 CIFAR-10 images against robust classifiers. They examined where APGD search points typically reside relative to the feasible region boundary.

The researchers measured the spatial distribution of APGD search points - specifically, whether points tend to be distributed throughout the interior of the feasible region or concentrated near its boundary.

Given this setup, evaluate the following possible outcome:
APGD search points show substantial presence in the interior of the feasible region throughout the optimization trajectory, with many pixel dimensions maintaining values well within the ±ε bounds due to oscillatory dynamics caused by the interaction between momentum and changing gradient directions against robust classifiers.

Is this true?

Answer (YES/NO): NO